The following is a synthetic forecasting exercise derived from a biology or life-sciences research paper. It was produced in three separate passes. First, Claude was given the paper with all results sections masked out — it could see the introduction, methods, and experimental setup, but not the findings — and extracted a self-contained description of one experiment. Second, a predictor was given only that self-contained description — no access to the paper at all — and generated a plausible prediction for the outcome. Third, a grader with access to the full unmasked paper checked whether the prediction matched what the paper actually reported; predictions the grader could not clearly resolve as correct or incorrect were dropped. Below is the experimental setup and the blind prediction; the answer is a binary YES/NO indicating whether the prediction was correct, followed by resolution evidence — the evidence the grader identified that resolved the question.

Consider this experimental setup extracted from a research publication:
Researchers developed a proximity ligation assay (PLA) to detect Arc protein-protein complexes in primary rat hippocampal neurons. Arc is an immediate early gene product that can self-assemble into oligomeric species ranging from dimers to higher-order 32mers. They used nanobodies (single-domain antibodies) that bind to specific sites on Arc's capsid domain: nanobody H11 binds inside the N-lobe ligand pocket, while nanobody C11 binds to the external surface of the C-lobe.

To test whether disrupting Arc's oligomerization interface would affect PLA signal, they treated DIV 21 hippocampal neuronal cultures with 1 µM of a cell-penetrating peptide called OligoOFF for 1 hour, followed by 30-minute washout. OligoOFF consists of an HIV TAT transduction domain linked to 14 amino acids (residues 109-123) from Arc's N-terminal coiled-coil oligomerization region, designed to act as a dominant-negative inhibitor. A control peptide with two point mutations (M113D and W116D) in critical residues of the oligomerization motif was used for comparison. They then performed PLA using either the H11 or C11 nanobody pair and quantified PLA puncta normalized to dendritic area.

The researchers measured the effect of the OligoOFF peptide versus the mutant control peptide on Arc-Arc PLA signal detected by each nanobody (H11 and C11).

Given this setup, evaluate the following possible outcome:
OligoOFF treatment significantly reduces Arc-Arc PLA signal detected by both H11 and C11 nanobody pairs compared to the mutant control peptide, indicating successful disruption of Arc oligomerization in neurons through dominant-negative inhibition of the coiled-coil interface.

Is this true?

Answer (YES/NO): NO